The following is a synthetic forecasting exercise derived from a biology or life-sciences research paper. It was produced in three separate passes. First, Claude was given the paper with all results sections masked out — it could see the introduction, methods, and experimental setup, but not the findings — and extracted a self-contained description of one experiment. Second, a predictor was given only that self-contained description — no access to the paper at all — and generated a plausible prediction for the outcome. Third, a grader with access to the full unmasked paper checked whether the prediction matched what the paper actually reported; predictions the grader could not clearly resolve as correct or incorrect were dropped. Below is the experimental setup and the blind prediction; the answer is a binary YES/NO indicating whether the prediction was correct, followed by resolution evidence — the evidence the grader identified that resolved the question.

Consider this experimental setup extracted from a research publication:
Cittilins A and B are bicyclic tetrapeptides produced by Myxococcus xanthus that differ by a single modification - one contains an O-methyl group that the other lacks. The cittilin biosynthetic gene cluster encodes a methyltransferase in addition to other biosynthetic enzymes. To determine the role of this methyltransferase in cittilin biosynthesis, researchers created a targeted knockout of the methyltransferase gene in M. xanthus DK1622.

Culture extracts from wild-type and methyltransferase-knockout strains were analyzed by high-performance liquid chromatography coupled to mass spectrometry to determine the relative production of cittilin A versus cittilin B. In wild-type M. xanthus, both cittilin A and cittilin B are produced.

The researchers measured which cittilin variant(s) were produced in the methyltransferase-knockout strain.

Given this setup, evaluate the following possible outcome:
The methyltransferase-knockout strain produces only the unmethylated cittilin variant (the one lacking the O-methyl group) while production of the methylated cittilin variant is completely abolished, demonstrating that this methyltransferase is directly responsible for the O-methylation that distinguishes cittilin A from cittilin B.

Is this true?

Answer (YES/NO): YES